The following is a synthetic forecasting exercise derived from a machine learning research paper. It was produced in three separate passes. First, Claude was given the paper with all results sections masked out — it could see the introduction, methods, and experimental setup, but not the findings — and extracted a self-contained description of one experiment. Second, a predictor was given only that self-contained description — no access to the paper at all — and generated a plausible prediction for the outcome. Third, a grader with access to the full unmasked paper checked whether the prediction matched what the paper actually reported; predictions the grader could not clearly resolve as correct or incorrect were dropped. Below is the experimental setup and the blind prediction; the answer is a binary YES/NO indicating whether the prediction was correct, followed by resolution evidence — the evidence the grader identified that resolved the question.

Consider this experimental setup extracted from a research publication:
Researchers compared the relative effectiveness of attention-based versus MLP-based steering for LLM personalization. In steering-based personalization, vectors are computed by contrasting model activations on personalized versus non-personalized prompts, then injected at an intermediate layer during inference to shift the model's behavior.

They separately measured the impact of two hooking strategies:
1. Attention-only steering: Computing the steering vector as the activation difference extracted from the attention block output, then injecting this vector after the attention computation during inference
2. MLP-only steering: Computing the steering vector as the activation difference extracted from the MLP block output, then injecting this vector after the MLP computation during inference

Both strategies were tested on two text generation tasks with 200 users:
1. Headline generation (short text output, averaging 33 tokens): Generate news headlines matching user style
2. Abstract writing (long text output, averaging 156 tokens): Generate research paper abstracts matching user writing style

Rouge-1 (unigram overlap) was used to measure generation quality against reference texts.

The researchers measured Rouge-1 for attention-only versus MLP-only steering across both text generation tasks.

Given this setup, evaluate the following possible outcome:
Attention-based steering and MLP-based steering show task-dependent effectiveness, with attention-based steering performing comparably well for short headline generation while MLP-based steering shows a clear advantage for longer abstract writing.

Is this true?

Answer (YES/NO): NO